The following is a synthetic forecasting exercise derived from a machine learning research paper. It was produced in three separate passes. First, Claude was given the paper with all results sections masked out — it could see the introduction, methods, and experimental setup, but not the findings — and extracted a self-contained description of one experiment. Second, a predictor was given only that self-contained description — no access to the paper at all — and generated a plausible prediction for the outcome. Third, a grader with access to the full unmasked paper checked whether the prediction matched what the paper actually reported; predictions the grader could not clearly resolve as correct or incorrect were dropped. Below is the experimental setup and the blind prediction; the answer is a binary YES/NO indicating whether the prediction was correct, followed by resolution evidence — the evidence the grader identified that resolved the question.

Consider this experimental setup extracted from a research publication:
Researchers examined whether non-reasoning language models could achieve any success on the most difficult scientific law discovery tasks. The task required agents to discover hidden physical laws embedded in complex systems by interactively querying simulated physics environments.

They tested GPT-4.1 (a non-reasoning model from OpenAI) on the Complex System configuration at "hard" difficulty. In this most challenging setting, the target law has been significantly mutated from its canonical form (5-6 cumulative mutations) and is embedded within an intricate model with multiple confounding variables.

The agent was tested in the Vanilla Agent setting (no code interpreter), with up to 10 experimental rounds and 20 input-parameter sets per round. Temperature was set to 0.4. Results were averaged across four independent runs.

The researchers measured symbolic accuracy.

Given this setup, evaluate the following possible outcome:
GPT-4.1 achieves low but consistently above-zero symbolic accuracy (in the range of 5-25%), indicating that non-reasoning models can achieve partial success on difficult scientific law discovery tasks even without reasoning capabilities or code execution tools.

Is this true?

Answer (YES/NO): NO